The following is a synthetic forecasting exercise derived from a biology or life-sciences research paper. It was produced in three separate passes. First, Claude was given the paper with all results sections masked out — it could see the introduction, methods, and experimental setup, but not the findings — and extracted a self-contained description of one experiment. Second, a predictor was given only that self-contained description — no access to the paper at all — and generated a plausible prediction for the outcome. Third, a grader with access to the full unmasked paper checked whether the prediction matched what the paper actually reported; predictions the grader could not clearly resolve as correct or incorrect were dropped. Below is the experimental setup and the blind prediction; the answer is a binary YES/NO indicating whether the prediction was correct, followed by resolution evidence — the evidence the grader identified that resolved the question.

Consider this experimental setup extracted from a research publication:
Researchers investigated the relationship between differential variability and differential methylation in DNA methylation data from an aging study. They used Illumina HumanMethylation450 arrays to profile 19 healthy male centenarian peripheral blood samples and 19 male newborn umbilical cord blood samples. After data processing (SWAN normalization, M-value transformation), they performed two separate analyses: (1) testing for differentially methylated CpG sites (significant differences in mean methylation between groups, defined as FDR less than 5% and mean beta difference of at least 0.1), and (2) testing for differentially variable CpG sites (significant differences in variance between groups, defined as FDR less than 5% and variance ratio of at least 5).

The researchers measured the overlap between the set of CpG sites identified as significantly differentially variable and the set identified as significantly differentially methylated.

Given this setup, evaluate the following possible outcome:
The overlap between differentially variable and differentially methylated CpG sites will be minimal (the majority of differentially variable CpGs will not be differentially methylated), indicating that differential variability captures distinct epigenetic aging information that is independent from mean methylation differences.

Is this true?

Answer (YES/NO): YES